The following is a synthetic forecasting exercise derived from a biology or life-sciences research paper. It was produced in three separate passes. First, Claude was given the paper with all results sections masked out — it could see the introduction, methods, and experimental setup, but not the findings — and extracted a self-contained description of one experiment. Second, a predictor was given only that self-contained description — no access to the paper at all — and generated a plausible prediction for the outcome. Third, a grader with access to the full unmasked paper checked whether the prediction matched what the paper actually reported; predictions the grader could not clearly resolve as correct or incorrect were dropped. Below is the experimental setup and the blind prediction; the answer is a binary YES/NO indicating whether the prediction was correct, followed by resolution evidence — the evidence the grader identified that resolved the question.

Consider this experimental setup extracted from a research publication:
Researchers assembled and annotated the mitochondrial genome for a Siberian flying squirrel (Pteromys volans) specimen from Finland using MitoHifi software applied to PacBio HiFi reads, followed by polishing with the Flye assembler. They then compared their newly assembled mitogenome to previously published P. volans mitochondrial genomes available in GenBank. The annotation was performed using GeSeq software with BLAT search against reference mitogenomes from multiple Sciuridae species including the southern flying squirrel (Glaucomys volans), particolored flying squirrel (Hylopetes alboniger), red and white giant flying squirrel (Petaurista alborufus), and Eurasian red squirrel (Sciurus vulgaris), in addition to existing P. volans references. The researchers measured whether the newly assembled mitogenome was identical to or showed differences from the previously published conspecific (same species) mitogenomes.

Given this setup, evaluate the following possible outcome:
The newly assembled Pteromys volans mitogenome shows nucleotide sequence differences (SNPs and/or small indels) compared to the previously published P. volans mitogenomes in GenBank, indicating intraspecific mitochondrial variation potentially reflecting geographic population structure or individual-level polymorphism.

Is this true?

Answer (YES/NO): YES